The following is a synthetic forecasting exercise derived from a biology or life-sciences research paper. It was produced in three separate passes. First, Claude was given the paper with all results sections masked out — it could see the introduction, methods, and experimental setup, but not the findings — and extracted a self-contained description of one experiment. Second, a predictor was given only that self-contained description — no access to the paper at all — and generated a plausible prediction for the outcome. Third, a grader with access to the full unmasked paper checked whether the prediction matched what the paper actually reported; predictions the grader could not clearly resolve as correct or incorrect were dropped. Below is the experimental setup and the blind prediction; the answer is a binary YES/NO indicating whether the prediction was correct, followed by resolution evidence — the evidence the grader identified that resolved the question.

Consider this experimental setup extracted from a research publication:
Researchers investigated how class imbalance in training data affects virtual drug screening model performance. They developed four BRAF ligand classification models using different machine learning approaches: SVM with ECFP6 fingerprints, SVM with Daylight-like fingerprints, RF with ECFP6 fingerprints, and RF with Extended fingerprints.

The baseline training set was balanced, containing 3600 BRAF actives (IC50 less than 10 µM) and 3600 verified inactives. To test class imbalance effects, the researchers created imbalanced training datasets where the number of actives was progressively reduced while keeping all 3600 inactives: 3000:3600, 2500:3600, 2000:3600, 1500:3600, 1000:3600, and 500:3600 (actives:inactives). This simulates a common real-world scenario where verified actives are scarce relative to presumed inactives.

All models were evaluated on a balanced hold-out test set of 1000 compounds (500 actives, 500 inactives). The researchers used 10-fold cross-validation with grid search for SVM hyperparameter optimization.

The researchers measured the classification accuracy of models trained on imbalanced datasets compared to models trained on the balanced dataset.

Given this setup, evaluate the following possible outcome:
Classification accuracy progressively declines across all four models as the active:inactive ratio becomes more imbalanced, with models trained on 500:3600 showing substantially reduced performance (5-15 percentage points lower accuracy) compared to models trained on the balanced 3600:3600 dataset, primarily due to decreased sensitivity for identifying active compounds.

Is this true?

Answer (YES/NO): NO